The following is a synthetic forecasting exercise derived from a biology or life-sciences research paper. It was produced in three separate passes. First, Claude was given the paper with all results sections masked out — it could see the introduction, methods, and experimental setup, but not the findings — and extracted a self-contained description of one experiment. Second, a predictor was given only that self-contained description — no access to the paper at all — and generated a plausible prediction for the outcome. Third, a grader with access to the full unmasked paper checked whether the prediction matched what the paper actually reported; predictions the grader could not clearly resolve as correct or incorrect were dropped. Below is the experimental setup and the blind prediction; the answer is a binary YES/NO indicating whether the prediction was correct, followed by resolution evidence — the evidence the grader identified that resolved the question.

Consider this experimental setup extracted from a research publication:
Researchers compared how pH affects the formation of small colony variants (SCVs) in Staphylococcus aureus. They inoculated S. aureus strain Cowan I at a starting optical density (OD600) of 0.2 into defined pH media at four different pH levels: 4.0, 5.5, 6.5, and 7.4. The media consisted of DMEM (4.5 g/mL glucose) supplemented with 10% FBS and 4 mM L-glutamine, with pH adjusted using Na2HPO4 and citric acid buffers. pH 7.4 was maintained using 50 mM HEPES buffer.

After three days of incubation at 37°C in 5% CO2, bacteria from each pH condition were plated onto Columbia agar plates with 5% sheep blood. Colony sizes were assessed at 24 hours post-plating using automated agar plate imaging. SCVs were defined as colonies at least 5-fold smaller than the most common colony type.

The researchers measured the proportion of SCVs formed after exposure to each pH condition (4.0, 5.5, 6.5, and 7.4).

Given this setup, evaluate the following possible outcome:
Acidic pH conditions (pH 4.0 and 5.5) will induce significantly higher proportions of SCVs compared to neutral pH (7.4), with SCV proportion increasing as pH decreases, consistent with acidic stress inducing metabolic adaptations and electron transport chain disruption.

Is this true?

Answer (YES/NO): YES